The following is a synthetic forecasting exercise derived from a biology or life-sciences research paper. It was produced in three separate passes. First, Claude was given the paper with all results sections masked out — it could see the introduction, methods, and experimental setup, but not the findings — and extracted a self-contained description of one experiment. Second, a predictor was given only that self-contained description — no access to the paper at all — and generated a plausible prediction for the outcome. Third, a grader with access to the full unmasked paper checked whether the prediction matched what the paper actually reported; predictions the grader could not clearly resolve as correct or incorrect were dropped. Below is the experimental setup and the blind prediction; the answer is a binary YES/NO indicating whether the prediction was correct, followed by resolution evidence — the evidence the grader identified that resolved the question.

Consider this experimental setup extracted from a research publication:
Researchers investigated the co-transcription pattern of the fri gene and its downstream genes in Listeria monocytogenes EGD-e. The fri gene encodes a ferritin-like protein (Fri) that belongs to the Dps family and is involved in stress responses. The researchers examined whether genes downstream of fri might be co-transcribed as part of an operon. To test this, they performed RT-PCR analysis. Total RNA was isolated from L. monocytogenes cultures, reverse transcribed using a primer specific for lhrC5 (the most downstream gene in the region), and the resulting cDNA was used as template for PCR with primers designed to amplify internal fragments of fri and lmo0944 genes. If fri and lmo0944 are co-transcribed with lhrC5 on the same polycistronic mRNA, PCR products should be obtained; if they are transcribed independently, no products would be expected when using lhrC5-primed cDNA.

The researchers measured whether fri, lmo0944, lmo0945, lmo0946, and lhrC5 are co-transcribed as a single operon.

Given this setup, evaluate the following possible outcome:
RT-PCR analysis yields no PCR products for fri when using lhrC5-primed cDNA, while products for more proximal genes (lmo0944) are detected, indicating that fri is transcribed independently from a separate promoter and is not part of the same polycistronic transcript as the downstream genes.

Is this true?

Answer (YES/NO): NO